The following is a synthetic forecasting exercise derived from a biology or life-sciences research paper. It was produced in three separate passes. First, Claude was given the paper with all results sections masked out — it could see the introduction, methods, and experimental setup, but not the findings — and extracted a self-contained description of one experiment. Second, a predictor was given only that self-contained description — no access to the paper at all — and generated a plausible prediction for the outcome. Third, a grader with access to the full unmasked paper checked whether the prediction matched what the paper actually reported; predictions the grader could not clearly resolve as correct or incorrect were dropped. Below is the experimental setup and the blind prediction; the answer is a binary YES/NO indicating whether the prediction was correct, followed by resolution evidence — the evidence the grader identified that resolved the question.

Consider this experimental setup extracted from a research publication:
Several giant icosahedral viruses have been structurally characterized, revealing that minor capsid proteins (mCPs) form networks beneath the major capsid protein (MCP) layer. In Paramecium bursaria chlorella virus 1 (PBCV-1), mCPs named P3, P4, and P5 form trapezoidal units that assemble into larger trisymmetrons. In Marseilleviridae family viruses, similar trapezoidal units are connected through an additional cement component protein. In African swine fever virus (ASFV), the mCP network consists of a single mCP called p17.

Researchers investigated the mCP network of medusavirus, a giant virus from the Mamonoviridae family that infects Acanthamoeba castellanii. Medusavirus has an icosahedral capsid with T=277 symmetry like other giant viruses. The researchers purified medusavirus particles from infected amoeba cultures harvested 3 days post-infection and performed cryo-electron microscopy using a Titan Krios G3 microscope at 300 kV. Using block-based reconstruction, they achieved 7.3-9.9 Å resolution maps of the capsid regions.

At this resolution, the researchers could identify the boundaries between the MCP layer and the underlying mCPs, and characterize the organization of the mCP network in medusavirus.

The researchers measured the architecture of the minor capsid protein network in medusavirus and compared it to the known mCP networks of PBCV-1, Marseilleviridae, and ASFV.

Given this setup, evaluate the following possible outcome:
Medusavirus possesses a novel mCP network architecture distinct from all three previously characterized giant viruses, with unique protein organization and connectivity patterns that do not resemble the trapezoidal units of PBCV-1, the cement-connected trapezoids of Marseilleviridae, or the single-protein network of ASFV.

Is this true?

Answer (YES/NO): YES